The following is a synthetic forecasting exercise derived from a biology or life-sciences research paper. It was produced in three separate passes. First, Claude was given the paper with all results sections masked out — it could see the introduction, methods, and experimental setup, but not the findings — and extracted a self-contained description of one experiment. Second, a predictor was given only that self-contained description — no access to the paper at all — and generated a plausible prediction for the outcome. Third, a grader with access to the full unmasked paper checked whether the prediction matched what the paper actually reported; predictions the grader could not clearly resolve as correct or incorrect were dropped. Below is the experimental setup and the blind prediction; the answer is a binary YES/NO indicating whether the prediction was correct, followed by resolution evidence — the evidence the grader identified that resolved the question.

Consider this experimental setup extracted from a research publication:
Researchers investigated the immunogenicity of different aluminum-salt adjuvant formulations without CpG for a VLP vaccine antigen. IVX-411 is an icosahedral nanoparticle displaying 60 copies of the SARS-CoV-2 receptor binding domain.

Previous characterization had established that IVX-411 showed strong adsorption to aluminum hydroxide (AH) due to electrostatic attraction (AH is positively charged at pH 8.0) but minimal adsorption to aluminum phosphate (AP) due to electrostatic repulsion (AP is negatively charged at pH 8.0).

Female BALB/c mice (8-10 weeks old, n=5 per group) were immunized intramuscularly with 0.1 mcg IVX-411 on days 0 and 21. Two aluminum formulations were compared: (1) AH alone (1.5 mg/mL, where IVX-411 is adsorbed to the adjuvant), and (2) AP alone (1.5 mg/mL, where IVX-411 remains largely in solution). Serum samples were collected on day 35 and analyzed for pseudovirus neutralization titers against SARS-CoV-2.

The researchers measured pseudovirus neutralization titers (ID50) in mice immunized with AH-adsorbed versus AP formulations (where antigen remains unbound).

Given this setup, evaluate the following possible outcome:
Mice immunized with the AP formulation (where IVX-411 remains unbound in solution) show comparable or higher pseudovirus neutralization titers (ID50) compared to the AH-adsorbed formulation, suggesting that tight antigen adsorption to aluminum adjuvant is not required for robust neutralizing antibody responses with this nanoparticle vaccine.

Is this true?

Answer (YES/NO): NO